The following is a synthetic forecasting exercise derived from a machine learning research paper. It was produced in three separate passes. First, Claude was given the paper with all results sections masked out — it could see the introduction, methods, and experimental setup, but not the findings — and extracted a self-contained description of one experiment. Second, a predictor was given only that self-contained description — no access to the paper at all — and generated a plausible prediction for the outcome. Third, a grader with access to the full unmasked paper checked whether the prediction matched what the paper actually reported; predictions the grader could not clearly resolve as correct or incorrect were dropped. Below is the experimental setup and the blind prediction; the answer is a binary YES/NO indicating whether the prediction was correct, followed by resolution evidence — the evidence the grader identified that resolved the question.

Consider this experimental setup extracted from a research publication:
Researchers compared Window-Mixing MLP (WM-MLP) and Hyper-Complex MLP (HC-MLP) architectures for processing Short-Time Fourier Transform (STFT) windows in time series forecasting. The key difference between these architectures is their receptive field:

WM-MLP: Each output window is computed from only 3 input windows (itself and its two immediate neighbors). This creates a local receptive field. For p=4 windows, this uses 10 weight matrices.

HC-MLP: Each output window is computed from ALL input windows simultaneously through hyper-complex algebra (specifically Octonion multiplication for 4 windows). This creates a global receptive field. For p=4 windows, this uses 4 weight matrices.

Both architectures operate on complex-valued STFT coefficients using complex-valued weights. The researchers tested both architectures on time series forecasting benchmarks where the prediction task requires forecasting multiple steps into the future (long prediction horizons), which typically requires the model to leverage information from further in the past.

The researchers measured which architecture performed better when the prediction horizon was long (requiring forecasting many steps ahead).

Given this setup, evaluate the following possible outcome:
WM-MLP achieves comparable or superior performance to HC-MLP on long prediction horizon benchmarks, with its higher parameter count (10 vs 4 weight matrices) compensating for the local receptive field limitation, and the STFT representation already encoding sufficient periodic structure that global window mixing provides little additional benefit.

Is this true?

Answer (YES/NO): YES